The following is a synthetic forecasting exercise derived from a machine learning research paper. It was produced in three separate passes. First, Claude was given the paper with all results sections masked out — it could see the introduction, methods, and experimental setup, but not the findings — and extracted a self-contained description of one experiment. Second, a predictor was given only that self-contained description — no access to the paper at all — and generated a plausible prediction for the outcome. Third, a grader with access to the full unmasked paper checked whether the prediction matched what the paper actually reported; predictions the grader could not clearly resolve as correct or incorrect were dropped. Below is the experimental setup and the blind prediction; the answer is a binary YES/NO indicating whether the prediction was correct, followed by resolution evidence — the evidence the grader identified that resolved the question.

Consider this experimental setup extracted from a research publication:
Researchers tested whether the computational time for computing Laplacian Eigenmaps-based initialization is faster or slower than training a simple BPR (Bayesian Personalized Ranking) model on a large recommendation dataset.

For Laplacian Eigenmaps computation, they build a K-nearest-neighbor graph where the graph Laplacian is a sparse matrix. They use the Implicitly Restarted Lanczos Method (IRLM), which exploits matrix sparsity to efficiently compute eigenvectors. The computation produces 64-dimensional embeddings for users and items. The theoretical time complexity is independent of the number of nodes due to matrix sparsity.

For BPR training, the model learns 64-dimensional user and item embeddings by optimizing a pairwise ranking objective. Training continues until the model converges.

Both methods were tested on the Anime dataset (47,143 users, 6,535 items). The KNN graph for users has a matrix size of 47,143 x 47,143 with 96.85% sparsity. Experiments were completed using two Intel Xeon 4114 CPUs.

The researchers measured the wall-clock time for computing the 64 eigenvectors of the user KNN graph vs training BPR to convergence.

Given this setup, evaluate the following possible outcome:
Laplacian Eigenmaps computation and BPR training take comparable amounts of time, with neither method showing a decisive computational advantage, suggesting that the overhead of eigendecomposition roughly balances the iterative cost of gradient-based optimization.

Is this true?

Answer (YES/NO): NO